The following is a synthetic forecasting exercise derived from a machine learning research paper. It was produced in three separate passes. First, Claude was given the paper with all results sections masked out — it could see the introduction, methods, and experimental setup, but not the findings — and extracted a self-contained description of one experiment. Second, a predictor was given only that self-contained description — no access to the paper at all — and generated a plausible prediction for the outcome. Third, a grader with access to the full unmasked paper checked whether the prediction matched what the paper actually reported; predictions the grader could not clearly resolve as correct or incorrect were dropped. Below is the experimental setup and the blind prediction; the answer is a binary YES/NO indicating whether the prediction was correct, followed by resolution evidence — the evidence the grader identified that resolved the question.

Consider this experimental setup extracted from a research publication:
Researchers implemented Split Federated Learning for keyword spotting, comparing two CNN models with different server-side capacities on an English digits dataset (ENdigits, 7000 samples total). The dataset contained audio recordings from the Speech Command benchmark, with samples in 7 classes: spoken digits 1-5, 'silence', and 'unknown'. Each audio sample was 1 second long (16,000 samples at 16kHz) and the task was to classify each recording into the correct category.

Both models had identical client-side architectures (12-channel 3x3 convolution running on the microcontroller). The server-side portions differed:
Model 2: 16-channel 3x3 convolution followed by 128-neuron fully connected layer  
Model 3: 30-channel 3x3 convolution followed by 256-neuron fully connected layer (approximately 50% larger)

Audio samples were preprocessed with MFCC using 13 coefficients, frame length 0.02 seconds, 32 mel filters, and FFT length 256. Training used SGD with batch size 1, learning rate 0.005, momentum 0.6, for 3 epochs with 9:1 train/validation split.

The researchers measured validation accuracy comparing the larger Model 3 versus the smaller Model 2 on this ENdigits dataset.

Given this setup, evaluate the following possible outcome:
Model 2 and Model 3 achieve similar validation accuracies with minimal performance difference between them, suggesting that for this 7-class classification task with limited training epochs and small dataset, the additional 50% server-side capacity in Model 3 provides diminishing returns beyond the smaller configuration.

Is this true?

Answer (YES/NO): NO